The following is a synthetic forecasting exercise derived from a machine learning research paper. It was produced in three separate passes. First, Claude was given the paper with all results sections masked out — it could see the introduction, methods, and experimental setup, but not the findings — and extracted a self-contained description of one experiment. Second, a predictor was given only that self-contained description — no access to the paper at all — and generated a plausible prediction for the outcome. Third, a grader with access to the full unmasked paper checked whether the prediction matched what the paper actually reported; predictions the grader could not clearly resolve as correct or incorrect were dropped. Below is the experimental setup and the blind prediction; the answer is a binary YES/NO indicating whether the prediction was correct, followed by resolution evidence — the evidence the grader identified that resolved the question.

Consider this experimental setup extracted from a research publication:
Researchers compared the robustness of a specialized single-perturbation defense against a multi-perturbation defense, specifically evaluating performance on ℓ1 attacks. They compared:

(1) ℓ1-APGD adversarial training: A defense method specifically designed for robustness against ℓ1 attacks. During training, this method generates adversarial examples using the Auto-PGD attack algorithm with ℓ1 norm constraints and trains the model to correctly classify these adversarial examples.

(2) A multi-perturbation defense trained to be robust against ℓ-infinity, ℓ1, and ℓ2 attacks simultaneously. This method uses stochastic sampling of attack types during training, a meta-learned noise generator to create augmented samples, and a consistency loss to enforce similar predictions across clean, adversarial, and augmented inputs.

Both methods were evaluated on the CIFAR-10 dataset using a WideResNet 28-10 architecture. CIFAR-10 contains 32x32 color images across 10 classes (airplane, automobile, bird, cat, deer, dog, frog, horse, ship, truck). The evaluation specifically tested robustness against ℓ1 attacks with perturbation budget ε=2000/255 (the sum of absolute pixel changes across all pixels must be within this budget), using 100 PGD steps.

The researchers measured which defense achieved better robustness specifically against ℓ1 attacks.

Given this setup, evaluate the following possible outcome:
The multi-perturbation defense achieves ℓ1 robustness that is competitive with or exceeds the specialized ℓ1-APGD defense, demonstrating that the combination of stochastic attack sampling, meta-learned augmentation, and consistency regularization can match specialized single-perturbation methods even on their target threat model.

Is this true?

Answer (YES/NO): NO